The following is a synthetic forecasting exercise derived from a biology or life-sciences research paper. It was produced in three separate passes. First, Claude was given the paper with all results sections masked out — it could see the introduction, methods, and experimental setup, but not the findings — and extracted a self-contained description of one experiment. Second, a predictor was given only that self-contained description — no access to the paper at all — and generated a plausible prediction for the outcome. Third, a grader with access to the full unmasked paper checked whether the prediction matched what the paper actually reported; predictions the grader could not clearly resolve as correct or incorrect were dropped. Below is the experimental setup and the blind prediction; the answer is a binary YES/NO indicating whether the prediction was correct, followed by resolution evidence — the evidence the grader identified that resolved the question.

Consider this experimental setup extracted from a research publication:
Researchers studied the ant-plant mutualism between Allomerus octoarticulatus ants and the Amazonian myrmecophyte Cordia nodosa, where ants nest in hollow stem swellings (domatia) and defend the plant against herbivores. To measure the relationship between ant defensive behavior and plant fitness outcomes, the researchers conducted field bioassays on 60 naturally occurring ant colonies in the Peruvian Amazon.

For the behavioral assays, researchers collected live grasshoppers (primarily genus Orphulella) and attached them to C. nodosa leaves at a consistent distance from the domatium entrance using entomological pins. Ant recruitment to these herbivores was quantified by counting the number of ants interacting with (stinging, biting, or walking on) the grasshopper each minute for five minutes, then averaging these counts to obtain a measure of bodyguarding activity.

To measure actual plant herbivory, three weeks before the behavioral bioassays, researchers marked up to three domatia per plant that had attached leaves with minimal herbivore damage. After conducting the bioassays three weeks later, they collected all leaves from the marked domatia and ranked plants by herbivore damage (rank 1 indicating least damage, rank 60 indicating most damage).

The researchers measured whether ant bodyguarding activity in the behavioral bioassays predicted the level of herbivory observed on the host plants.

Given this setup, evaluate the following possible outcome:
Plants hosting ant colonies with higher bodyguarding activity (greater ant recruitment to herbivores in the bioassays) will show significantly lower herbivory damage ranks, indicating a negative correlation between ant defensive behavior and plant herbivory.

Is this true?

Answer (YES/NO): YES